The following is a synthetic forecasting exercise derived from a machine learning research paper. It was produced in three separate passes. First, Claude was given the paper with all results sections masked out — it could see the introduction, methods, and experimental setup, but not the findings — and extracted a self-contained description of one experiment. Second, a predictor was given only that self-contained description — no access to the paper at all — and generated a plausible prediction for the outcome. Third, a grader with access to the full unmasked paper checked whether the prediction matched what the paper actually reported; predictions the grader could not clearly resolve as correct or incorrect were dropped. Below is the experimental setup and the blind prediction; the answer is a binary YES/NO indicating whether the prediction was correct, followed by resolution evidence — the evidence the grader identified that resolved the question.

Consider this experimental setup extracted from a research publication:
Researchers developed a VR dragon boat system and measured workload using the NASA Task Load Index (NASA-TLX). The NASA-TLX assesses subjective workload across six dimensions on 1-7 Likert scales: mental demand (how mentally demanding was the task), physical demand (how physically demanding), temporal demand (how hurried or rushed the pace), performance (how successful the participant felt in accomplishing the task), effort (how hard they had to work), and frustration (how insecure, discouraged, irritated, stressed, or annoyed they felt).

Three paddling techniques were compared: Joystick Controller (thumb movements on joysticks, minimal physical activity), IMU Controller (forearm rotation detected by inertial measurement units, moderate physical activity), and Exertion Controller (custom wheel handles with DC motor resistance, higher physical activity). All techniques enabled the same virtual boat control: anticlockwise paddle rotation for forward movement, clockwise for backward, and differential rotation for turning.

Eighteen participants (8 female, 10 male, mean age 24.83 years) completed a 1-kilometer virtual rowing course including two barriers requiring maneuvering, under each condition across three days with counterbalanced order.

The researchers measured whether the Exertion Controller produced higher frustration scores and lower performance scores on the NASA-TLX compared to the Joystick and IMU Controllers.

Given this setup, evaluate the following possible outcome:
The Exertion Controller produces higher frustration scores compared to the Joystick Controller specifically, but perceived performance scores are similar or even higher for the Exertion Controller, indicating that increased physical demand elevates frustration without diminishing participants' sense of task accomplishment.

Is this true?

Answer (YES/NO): NO